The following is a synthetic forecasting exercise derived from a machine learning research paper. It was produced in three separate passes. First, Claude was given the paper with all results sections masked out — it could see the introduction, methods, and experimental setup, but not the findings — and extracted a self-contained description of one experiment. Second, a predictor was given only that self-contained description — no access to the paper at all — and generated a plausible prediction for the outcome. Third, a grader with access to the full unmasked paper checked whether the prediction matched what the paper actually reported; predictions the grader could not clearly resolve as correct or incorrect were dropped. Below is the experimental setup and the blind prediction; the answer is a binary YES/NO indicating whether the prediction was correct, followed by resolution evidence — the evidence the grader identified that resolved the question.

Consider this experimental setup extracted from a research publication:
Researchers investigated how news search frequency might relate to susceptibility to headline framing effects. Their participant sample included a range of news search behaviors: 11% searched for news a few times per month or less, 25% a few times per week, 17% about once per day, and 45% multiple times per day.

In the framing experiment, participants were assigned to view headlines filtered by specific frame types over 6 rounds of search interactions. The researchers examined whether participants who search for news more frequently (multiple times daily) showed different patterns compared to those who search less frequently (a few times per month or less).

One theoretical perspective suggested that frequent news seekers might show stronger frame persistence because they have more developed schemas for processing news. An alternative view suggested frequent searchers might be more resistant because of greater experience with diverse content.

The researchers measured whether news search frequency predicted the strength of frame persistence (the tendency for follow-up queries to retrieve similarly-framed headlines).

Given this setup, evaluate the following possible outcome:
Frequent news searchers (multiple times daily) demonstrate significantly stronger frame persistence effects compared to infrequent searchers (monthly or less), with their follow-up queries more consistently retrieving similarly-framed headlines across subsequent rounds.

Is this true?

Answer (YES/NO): NO